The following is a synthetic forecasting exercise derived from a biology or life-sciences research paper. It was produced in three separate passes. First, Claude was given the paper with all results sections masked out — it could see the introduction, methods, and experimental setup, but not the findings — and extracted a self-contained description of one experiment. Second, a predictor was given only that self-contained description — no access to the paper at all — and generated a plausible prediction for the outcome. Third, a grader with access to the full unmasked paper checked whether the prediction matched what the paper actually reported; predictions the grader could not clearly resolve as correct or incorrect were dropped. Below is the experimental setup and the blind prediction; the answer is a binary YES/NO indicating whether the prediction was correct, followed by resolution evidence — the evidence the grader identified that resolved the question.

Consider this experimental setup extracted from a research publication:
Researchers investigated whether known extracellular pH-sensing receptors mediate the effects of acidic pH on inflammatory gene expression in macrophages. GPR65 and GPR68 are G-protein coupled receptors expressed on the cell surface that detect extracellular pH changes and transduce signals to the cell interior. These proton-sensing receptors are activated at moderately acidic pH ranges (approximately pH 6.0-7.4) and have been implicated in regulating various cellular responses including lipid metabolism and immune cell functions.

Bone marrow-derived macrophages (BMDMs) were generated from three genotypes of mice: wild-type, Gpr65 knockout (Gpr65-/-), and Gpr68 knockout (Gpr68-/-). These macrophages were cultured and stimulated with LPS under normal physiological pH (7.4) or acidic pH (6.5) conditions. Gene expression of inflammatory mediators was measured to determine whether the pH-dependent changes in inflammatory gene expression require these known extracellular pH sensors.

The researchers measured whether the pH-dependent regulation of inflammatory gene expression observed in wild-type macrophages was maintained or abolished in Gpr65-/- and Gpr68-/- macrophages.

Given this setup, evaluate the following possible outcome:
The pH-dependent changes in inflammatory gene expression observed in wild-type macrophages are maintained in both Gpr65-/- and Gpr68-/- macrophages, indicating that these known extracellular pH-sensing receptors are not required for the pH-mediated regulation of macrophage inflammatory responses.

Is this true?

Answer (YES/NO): YES